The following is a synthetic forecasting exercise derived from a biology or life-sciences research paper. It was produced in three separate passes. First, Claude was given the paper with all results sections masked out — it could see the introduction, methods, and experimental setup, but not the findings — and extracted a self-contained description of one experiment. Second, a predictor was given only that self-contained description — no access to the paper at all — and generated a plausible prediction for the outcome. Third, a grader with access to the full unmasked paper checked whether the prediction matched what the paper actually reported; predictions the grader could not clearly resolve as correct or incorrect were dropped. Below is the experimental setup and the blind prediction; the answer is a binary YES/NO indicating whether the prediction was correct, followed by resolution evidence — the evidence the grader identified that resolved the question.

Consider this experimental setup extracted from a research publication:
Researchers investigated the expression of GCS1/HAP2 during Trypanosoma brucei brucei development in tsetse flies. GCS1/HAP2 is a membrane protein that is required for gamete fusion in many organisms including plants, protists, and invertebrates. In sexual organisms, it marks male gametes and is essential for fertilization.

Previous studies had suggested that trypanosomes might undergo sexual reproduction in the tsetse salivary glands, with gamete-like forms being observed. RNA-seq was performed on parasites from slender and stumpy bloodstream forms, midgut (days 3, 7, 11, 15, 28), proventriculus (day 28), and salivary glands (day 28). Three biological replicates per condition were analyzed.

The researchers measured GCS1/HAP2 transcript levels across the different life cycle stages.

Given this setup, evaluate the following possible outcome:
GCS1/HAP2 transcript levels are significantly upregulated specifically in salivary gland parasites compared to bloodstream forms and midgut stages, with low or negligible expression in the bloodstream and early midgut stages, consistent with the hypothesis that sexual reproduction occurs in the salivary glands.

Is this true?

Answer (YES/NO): YES